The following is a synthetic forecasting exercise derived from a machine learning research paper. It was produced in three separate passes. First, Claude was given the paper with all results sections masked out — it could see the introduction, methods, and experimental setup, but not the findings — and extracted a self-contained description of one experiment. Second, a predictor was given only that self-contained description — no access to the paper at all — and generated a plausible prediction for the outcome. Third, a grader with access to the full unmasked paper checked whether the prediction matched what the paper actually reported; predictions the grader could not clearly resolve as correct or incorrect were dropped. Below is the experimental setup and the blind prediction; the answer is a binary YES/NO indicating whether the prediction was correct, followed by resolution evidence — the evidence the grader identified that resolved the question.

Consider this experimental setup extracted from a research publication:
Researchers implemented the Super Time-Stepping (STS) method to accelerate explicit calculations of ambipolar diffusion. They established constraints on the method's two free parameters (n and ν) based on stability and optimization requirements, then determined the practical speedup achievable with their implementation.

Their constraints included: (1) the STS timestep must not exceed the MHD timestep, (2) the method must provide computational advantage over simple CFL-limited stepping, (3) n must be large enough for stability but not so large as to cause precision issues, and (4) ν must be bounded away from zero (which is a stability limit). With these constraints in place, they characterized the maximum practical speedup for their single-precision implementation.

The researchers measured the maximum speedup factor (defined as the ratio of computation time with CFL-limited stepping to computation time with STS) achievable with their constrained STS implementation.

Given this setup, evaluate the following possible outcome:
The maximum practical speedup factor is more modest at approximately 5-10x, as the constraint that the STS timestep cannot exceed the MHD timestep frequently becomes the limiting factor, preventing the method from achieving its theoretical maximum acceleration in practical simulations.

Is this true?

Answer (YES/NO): NO